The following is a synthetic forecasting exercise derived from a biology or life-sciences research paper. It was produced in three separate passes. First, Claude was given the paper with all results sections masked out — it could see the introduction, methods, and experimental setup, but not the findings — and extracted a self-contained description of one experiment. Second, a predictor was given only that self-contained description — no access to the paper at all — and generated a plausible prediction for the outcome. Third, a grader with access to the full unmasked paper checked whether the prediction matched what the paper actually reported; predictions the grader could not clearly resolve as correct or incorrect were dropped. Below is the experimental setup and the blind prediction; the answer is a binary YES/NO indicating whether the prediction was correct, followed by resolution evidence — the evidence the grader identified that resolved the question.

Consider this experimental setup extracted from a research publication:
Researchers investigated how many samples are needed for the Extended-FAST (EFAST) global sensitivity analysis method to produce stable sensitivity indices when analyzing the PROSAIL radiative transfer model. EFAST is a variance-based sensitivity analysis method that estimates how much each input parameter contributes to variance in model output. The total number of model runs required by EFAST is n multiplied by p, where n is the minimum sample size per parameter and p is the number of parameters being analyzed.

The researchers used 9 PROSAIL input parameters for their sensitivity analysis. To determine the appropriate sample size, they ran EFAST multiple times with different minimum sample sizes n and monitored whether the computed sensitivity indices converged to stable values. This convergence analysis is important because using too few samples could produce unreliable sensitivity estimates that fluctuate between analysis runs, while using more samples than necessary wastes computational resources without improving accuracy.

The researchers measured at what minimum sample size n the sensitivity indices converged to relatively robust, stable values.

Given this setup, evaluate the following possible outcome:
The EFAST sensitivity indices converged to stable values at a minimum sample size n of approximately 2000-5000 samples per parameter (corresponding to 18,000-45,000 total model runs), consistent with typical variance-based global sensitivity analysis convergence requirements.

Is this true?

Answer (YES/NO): NO